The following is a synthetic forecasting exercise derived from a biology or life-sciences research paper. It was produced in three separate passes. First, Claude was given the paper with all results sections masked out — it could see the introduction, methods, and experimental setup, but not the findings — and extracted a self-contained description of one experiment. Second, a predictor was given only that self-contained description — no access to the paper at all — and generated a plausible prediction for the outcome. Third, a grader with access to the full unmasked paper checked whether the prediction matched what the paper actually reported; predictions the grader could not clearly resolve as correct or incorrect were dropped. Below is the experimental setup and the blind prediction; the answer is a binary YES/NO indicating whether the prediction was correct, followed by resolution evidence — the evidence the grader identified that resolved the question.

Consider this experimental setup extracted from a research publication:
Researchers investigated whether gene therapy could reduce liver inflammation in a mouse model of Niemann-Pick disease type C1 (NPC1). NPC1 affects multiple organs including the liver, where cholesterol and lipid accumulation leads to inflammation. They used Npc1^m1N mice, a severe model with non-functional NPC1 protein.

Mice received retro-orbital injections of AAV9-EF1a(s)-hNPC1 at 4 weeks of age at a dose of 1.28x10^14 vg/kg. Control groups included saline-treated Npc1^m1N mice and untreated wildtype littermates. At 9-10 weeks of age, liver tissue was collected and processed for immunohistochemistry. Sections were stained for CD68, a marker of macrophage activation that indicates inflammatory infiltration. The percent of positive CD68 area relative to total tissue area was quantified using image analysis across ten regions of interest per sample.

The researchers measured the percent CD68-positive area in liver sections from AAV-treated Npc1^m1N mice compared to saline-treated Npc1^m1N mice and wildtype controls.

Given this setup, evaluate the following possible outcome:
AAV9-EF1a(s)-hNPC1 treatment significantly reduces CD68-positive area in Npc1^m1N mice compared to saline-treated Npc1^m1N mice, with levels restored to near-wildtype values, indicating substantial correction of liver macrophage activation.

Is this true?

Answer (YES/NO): NO